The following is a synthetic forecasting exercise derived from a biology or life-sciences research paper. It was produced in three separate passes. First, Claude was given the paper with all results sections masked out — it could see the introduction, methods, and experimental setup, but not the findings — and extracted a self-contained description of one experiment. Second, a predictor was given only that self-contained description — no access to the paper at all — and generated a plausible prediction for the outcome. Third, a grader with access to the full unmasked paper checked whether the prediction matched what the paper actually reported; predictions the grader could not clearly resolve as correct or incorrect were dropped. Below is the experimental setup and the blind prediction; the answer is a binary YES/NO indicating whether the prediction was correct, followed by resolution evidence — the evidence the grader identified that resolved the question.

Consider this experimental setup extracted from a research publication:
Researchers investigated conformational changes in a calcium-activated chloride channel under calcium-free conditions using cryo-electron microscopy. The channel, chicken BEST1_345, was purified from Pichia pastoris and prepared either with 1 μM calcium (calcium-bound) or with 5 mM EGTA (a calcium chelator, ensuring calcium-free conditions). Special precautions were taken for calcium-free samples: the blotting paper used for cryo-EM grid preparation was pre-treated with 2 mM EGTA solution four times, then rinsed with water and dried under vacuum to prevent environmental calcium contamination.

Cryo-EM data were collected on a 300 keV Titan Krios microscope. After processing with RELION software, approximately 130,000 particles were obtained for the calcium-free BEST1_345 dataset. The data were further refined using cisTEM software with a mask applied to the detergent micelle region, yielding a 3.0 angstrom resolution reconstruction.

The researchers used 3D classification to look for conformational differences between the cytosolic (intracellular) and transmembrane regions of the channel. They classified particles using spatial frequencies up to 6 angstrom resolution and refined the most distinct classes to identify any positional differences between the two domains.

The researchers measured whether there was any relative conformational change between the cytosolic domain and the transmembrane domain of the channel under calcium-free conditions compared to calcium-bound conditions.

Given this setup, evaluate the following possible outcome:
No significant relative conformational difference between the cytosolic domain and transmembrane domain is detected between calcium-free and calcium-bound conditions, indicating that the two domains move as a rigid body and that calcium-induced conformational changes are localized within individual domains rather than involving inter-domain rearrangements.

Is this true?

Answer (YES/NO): NO